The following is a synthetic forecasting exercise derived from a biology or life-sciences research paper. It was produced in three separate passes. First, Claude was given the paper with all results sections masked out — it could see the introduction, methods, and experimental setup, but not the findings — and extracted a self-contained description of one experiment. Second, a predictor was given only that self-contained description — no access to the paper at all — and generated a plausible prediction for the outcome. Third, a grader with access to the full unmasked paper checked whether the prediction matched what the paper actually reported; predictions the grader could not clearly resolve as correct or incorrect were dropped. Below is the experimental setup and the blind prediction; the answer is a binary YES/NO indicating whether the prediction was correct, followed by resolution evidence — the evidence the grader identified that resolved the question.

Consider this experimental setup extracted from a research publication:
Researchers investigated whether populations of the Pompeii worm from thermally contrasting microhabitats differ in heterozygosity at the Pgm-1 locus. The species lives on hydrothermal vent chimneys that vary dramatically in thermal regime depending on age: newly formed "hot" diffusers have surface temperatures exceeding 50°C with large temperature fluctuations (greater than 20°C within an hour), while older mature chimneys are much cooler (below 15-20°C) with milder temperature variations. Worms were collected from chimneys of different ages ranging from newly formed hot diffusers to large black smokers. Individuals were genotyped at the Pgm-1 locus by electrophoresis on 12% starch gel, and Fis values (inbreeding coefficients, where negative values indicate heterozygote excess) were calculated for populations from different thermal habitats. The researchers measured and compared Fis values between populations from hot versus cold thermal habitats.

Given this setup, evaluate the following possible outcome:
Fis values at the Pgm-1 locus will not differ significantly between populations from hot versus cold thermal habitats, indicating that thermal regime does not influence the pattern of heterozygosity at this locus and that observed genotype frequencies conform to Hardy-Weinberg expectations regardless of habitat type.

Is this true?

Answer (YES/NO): NO